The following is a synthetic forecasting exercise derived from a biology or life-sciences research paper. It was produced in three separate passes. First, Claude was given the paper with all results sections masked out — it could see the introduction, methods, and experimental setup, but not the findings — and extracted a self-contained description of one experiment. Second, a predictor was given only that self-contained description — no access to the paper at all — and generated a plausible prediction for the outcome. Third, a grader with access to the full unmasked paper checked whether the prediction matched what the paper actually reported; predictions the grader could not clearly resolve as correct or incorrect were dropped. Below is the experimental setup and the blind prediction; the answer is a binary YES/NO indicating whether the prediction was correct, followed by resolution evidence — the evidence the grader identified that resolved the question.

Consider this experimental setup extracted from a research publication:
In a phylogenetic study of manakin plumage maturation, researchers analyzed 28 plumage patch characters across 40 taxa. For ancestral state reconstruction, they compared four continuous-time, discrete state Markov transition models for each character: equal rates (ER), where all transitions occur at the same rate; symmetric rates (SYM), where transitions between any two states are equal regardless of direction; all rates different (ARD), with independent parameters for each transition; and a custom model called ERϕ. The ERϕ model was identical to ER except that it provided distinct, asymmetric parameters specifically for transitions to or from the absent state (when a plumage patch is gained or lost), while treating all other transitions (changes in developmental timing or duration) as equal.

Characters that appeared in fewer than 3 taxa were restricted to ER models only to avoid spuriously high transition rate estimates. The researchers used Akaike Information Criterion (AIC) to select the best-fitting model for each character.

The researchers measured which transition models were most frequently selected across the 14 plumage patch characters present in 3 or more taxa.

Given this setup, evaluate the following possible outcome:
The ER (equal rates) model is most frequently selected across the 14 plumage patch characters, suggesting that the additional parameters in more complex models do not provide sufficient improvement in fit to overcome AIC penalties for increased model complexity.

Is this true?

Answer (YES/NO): YES